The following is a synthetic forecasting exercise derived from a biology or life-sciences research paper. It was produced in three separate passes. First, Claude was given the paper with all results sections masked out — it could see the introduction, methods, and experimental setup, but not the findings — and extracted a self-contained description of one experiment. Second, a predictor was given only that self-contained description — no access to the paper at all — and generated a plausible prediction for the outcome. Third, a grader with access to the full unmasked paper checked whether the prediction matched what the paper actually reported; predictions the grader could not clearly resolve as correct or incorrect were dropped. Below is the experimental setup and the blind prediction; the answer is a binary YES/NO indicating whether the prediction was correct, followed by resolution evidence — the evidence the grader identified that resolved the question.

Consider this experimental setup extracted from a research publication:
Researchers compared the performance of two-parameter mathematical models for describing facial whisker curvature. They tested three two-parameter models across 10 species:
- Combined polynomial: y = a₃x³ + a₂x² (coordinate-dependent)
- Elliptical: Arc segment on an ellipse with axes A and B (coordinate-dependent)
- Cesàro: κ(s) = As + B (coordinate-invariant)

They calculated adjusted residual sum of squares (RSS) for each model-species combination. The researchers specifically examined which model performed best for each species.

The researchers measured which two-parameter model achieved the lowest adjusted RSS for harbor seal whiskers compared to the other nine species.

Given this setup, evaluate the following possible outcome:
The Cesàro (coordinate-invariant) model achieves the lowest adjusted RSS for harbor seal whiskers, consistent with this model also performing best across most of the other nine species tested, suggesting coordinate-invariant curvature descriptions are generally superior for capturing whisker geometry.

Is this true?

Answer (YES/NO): NO